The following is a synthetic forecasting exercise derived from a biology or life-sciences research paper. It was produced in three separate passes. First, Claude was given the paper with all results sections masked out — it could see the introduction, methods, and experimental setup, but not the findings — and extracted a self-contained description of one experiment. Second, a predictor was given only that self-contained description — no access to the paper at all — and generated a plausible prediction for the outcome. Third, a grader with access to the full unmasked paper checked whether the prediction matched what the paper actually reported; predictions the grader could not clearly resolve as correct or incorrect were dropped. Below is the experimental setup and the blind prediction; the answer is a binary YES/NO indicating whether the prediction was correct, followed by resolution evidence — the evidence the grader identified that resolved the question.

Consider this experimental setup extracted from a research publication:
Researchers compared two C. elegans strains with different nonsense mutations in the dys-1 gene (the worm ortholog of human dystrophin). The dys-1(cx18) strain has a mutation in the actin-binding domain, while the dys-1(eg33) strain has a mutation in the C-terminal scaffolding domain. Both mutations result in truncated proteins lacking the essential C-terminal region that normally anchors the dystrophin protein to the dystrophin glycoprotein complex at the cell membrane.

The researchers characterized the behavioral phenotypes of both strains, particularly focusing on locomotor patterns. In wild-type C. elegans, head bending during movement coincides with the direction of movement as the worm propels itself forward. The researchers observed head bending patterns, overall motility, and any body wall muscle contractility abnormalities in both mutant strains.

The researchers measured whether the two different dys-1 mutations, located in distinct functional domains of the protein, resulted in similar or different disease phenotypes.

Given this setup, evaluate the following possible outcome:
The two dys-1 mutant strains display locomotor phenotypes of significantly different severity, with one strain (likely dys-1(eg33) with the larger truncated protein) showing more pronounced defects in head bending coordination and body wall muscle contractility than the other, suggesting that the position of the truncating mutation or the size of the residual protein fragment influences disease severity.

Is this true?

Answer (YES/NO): NO